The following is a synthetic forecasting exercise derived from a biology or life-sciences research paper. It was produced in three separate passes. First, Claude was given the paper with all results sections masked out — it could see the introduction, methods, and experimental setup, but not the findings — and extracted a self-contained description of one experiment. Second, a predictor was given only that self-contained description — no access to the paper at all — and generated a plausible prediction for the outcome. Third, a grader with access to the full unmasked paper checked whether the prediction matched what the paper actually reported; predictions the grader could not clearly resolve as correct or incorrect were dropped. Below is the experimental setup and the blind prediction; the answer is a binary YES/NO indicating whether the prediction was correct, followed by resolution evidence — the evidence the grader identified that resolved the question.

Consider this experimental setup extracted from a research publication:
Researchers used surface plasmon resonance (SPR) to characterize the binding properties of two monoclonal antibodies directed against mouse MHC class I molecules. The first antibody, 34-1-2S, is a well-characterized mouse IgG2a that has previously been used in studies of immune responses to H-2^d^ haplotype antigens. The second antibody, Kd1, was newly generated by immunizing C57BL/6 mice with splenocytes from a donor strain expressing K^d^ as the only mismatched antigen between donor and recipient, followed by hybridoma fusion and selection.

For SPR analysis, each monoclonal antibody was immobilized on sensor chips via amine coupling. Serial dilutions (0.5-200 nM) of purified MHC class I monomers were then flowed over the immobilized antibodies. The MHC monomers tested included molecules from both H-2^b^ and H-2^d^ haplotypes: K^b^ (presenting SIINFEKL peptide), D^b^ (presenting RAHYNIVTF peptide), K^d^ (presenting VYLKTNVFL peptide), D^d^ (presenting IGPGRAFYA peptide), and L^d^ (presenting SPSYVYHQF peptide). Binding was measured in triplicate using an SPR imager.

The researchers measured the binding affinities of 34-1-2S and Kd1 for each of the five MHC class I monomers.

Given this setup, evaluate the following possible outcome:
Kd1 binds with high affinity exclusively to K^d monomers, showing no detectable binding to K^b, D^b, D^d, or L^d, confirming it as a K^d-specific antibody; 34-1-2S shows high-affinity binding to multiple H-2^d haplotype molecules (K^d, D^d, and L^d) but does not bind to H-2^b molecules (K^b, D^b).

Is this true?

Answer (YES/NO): NO